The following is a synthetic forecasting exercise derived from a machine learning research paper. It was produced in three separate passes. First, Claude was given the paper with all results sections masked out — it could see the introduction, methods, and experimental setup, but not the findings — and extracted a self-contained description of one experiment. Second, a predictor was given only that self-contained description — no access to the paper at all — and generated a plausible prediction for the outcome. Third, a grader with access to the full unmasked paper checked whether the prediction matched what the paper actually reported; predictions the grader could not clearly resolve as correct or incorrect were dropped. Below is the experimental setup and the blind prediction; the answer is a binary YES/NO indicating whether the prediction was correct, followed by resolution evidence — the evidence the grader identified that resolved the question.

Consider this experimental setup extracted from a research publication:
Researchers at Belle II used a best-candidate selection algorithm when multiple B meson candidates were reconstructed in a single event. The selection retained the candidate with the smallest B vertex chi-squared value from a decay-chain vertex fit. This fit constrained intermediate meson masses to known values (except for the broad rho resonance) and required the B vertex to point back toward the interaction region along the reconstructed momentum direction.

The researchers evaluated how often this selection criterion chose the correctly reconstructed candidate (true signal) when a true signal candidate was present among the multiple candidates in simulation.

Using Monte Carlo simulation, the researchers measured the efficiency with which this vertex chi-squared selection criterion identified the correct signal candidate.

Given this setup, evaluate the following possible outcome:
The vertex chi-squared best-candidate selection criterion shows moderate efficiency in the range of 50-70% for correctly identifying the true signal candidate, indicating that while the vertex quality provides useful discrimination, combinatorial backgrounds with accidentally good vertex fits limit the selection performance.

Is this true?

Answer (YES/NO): NO